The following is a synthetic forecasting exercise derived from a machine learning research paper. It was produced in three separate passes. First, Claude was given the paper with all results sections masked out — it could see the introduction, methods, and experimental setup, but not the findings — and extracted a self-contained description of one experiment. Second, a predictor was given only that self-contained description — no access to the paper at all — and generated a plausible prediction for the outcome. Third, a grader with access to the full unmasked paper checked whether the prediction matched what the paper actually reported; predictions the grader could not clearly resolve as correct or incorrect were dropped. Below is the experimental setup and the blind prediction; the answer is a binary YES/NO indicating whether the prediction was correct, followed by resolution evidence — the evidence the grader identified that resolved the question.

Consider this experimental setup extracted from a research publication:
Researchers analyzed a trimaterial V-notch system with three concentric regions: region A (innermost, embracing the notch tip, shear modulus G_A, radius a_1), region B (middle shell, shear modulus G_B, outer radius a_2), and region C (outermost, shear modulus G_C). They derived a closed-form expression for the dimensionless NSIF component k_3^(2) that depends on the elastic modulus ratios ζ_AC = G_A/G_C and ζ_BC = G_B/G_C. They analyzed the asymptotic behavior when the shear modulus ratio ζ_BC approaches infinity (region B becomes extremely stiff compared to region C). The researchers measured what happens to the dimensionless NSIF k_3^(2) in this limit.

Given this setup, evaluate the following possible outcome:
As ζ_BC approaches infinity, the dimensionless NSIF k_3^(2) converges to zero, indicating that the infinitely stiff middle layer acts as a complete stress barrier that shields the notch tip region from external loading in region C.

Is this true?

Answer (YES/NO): YES